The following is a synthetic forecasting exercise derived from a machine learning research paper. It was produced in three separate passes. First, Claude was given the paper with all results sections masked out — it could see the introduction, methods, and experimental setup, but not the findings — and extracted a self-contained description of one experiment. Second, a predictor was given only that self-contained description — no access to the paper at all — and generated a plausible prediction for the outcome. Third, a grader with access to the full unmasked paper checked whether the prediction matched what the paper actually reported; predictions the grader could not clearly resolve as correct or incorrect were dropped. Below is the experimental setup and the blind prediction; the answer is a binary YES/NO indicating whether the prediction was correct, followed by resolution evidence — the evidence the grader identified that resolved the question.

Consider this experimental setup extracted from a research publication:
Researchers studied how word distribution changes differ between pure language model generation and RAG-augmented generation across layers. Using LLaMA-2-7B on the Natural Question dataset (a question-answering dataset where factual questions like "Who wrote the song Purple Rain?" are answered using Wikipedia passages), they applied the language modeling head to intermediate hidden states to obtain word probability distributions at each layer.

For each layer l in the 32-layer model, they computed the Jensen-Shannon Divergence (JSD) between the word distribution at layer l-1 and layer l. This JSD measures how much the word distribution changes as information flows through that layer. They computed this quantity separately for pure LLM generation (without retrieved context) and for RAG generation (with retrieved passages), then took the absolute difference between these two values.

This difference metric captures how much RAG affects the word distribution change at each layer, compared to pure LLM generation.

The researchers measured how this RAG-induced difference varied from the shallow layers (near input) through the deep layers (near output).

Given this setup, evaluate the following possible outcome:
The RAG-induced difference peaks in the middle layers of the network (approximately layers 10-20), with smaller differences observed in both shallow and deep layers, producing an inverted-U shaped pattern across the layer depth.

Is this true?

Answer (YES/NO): NO